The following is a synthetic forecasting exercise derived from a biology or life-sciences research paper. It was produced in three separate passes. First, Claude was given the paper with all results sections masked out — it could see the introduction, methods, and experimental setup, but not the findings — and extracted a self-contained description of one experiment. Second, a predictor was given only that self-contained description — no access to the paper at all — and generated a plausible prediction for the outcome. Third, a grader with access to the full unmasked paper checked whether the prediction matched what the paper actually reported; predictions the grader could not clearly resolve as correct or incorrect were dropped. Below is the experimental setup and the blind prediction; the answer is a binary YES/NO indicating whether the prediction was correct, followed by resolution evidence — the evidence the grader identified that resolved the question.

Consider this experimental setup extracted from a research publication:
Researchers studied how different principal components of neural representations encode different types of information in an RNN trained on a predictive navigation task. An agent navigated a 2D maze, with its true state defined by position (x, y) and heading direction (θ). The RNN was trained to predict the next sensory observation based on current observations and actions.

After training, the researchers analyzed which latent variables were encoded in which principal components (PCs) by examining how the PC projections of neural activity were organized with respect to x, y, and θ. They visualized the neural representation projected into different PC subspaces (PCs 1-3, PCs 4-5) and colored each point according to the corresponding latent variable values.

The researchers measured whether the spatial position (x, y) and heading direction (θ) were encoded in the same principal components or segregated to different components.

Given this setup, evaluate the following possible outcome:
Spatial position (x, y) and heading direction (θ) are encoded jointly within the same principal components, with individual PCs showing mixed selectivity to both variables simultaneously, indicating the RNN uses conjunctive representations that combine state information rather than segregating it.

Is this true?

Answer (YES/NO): NO